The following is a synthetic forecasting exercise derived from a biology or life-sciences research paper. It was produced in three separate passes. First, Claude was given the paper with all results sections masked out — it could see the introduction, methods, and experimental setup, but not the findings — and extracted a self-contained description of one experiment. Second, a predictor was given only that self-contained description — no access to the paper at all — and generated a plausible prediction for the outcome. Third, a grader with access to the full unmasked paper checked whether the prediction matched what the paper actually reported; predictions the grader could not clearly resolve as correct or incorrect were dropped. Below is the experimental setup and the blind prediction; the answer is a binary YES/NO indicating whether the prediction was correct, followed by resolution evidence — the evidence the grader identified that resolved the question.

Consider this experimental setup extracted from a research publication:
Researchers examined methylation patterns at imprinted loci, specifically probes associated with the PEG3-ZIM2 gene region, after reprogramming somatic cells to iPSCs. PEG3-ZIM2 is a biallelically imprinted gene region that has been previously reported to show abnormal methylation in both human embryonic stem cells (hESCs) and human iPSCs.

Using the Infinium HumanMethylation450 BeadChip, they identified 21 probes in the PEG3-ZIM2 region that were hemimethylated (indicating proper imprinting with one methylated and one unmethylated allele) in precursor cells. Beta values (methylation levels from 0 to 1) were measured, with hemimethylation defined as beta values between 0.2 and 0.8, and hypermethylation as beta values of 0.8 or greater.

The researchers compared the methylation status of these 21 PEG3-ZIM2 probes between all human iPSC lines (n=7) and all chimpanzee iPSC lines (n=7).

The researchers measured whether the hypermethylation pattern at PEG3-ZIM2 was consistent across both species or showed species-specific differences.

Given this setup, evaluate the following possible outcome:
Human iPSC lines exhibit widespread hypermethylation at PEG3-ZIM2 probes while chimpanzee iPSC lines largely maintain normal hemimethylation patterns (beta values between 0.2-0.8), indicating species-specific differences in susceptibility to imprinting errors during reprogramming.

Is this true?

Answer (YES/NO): YES